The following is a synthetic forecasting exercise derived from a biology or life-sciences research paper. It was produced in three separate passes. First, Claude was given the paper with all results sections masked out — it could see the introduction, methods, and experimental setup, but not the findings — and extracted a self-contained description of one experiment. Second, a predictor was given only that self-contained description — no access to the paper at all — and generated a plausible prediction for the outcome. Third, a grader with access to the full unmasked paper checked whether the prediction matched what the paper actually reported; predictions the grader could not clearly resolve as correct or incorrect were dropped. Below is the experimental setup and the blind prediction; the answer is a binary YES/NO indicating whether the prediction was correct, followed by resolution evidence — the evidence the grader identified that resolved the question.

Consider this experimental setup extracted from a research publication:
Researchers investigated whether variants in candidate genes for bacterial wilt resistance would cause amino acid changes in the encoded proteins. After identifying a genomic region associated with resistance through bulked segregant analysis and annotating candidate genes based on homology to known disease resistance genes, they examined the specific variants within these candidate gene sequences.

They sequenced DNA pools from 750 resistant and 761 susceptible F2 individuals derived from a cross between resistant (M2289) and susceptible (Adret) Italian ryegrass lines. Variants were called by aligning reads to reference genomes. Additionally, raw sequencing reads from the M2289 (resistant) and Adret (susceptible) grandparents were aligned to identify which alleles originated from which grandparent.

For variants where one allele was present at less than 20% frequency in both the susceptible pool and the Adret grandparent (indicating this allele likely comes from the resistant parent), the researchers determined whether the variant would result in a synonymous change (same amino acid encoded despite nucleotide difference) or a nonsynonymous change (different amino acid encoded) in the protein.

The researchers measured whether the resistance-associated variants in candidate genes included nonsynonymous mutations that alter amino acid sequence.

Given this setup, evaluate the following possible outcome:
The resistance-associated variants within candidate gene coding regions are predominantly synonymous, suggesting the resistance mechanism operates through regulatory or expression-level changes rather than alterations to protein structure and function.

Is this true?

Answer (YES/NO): NO